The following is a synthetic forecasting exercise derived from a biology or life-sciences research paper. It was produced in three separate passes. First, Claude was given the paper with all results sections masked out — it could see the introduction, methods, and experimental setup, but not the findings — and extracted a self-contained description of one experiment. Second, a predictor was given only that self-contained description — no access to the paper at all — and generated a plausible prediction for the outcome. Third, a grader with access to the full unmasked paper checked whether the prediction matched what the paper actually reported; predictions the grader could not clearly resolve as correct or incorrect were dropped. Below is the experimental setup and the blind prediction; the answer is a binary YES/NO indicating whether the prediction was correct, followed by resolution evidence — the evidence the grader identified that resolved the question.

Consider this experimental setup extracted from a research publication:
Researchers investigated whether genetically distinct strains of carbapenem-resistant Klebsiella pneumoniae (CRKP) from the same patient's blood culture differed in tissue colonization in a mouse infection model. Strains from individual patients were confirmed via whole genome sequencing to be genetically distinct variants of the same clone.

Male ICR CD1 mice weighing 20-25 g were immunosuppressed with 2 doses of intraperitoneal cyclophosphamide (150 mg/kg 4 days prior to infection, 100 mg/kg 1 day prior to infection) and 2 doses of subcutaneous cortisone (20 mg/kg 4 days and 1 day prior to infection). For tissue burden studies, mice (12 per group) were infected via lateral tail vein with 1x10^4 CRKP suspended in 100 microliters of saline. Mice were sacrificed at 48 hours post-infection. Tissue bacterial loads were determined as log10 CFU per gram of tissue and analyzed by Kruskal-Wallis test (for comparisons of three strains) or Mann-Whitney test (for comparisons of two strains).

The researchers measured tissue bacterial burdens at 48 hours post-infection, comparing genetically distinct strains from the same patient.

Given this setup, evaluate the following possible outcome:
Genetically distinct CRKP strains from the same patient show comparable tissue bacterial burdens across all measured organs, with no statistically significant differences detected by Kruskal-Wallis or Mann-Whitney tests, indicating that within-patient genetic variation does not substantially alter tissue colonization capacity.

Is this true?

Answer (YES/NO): NO